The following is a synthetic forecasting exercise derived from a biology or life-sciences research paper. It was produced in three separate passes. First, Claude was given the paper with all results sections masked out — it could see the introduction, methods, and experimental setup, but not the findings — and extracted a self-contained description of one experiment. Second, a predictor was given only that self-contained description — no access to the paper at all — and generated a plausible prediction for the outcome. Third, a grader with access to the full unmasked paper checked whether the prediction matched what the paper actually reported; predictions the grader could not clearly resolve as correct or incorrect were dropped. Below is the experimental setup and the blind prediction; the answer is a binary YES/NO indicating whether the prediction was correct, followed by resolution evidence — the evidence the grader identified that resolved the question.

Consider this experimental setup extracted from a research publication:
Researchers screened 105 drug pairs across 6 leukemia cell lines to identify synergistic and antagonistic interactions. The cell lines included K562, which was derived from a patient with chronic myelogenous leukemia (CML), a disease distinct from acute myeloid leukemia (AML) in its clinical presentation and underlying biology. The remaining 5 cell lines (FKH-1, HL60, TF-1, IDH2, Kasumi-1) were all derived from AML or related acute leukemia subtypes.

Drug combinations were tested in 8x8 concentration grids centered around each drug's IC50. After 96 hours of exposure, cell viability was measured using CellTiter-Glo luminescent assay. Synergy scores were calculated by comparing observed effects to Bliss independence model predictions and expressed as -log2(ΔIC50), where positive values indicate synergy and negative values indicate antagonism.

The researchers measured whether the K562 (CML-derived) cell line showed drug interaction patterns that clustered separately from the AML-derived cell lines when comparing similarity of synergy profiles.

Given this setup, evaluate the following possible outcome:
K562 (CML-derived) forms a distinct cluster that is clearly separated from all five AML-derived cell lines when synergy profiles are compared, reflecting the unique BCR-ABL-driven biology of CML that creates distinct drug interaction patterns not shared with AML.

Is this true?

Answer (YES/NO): NO